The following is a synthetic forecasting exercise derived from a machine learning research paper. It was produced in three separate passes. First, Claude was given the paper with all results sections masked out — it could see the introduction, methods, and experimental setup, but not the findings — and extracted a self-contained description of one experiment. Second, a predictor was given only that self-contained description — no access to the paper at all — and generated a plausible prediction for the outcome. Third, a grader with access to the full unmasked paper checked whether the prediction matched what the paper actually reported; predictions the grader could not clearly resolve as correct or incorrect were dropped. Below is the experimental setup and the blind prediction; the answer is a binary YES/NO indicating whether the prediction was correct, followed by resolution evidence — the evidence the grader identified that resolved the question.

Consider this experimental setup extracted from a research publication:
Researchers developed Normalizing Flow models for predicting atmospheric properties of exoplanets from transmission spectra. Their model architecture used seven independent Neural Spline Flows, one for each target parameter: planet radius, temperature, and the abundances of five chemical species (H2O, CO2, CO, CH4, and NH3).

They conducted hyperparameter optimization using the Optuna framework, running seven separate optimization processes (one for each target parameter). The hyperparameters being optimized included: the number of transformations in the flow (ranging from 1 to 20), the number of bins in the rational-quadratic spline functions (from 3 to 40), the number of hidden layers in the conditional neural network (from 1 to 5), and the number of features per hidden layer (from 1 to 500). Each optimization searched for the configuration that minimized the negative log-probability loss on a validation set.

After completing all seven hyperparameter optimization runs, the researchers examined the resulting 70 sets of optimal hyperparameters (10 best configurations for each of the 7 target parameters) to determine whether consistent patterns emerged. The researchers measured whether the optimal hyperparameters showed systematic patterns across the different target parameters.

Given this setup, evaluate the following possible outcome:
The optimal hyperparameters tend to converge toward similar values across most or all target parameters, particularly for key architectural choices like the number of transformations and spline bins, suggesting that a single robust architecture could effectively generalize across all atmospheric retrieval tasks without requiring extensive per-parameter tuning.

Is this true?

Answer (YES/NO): NO